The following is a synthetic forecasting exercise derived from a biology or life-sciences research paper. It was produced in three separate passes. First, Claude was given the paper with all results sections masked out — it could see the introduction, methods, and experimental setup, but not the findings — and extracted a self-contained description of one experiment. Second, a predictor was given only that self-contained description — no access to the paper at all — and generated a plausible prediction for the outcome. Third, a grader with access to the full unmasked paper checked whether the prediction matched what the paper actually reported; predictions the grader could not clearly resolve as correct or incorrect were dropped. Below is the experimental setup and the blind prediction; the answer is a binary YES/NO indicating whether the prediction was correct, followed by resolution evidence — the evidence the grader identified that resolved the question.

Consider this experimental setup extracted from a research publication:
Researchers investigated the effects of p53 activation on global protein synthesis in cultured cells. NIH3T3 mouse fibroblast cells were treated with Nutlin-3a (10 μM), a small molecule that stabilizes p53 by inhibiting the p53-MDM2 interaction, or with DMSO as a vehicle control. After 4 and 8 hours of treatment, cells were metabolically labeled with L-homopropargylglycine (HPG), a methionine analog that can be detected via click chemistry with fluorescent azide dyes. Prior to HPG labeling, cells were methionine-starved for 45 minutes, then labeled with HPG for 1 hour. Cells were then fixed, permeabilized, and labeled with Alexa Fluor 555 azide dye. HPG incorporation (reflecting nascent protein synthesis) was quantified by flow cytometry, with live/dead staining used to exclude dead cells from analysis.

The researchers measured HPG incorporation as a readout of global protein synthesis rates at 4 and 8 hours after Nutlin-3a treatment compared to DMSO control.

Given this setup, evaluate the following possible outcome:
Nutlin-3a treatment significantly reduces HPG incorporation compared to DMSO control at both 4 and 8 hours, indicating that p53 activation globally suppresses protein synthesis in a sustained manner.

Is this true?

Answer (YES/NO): NO